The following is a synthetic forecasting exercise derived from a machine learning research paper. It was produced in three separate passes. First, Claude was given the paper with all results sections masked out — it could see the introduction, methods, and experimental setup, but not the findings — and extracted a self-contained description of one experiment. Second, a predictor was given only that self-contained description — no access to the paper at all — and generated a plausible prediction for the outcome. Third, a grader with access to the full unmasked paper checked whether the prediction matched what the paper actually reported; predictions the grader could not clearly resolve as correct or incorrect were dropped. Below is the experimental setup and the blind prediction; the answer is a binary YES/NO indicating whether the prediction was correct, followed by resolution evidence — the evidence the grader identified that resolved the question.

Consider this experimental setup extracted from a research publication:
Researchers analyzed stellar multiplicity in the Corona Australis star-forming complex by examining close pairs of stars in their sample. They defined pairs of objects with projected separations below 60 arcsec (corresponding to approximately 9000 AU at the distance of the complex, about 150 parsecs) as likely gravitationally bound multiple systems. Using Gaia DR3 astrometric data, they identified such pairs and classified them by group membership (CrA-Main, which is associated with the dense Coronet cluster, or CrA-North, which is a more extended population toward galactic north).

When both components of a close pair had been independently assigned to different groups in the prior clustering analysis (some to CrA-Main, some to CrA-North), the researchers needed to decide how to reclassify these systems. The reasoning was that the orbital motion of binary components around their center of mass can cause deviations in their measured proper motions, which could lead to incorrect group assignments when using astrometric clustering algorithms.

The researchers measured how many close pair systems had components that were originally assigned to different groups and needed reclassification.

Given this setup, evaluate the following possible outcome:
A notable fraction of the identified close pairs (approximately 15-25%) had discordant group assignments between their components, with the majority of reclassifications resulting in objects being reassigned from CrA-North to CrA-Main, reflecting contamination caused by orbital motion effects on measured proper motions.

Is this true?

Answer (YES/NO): YES